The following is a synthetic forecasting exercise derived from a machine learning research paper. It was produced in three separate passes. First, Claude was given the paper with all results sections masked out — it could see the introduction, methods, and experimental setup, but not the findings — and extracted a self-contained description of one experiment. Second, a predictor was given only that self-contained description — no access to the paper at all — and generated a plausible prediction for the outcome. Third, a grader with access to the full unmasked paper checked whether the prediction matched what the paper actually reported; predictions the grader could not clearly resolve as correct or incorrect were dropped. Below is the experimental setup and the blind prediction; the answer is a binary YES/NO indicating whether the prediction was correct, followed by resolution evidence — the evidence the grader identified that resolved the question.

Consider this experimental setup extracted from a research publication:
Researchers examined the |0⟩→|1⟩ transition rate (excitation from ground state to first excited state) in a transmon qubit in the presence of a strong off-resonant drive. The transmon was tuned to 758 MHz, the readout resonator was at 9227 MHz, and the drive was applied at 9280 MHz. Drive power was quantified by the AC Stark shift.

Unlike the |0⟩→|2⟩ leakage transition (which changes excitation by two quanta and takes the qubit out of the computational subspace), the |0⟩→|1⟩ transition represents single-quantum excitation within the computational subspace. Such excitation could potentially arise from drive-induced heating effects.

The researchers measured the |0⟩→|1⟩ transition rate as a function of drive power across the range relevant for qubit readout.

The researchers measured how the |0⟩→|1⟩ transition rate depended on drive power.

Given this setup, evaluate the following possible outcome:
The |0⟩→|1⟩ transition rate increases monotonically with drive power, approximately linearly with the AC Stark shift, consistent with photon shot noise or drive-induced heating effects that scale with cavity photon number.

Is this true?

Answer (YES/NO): NO